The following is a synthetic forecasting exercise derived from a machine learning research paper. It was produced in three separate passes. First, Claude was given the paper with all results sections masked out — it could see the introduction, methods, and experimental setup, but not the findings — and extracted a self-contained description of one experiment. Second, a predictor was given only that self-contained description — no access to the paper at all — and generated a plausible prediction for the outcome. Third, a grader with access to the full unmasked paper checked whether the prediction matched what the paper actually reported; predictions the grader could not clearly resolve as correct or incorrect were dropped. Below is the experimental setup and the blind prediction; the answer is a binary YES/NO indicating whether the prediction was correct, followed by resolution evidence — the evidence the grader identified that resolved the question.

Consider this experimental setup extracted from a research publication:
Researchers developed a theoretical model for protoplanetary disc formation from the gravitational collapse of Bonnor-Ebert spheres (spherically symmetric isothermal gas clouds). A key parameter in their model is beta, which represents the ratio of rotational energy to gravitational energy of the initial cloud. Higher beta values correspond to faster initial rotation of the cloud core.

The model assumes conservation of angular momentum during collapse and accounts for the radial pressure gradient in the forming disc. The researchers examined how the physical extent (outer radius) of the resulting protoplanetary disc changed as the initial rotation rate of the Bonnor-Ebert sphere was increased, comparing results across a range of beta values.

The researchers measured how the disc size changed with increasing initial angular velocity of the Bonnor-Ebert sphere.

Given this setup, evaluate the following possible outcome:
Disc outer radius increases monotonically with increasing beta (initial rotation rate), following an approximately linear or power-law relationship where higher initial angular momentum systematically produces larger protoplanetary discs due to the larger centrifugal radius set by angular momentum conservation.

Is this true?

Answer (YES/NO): YES